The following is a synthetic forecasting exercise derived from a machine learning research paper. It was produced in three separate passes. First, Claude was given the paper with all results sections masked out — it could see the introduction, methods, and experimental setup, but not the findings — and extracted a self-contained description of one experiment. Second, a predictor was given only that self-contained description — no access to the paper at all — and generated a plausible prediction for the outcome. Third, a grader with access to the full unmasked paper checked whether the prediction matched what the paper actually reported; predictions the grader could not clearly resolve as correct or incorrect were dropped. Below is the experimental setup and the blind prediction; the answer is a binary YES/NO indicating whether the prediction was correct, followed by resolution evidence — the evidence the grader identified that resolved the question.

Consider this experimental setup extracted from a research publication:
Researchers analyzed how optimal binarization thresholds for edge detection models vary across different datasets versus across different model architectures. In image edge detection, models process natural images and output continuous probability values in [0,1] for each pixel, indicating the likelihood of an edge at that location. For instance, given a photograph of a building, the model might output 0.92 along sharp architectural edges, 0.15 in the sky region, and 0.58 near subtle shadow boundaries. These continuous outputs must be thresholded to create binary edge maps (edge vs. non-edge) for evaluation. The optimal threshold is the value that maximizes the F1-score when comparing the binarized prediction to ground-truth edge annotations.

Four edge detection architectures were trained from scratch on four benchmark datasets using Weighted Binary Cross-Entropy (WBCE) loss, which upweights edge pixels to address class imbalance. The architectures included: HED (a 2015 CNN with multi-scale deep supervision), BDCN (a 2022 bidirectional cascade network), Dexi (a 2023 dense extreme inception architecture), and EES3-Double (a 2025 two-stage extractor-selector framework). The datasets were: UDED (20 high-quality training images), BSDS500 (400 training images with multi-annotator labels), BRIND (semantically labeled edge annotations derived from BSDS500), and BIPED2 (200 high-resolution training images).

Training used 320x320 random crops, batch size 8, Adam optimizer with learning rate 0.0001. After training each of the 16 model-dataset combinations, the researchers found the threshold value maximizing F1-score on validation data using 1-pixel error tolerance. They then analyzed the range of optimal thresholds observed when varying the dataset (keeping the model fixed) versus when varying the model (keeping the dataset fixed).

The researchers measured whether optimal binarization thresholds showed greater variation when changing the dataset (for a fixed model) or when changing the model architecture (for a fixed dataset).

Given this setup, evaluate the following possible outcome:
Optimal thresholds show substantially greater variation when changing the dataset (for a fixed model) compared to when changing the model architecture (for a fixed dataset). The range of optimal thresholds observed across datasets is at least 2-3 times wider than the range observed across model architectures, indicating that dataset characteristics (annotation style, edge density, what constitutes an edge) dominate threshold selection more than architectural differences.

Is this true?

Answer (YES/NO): YES